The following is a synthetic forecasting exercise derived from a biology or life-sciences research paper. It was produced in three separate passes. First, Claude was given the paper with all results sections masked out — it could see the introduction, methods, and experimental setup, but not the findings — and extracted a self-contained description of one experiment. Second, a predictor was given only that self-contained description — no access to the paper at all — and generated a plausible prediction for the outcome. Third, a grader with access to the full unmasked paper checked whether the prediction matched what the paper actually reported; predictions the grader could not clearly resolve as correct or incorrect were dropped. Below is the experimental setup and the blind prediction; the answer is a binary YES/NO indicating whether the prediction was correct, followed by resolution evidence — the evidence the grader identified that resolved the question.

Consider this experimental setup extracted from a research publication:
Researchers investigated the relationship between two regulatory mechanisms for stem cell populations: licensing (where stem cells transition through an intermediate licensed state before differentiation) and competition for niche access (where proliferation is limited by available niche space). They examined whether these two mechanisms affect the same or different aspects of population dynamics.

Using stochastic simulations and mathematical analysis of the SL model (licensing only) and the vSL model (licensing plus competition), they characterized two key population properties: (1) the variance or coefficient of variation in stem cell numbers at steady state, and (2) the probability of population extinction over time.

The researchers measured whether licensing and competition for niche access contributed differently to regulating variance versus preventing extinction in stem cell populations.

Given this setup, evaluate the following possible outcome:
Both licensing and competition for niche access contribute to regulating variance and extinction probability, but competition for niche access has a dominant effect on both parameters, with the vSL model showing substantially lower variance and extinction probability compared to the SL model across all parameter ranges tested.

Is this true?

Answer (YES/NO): NO